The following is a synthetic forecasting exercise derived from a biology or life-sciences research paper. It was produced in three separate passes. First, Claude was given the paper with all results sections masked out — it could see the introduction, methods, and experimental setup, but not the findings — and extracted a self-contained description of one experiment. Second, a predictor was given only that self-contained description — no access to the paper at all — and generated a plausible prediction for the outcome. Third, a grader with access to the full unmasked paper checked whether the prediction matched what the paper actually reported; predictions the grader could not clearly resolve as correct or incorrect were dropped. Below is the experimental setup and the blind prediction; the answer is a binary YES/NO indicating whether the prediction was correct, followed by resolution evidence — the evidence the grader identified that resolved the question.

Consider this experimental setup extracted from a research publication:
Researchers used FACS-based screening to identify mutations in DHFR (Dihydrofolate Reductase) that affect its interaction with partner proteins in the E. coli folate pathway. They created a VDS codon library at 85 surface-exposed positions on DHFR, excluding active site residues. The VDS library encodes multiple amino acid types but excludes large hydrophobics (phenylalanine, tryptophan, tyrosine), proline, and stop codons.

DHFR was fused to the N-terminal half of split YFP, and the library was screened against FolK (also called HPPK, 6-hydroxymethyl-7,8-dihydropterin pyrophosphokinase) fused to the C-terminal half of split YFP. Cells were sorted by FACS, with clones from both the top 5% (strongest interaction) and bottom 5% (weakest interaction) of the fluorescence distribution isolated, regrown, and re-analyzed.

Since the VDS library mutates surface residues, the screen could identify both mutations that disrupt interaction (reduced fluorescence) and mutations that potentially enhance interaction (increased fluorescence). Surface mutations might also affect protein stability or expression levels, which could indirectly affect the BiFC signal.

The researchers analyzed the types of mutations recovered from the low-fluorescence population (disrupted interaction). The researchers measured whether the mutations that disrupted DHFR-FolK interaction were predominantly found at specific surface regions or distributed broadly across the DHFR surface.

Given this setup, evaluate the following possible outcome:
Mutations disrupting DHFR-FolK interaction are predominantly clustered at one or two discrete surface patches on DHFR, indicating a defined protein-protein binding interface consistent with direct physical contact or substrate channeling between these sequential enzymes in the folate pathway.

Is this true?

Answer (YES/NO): YES